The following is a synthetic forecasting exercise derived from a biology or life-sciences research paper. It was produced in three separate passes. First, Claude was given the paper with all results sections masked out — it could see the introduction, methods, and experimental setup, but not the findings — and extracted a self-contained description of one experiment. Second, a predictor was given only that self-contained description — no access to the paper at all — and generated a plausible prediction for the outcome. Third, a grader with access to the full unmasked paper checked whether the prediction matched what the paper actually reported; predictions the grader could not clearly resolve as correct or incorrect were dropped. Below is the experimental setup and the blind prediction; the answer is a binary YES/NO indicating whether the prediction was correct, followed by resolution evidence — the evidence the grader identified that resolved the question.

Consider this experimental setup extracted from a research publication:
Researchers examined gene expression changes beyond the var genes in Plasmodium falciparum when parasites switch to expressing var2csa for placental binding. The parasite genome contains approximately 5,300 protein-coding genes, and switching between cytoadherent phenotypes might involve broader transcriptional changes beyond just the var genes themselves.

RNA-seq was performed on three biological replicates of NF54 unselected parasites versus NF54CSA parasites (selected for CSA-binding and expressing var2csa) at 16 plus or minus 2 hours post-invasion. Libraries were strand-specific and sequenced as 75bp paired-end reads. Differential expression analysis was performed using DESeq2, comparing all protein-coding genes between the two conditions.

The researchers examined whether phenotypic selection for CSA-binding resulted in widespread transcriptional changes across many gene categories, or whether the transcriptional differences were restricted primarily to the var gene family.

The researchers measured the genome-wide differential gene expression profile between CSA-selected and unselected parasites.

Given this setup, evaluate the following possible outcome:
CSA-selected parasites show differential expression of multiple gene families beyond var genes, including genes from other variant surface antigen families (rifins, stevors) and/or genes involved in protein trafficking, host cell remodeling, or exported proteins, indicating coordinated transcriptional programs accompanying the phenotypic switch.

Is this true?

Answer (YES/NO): NO